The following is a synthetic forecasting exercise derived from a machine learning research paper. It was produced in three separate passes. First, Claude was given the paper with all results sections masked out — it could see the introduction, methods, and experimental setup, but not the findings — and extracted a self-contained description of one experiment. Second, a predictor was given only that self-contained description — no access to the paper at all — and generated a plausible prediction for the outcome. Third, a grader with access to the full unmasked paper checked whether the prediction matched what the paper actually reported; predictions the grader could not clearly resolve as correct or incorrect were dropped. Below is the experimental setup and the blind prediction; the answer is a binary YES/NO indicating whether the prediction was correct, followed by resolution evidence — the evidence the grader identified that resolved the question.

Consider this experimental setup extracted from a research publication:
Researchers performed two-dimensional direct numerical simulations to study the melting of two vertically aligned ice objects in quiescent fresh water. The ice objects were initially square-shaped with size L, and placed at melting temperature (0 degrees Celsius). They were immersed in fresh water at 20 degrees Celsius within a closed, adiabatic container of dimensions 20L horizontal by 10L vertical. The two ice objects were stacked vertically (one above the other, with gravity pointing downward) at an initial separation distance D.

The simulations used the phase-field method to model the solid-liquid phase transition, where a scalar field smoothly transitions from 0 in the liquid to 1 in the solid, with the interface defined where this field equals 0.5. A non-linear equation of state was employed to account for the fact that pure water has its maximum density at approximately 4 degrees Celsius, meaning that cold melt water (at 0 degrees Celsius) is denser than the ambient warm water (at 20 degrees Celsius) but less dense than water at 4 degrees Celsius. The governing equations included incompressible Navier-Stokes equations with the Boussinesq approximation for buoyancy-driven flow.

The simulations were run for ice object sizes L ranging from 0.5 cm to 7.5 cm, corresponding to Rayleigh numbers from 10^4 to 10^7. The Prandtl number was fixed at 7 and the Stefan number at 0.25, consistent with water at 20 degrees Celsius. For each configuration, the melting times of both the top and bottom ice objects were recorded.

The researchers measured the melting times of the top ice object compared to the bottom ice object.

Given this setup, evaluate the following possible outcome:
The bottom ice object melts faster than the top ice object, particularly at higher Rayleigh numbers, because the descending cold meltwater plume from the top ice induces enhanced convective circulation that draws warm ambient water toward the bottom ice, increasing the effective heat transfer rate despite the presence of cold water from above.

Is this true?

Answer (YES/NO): NO